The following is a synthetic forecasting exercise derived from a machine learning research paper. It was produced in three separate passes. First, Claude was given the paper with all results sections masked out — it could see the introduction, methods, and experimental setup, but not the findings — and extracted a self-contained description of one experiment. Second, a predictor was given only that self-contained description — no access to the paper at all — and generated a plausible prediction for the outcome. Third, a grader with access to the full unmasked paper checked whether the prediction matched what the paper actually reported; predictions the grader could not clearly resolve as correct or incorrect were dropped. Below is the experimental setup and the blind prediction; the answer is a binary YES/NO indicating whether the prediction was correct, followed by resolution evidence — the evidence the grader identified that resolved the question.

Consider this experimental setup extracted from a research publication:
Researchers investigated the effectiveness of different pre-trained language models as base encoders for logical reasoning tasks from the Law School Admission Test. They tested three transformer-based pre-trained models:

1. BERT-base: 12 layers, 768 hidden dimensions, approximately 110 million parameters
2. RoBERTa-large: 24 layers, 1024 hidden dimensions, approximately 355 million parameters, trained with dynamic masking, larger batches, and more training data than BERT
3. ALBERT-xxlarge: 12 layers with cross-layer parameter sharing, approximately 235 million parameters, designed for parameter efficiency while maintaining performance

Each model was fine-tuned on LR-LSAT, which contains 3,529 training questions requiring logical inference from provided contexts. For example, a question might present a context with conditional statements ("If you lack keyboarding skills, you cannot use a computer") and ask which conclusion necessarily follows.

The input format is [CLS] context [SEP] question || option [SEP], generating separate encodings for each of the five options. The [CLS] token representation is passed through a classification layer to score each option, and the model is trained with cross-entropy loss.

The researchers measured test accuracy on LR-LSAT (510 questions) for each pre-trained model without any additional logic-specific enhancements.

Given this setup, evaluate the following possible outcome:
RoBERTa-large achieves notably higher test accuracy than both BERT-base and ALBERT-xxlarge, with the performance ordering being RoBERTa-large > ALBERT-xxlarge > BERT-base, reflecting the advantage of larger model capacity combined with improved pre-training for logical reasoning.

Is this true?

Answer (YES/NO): NO